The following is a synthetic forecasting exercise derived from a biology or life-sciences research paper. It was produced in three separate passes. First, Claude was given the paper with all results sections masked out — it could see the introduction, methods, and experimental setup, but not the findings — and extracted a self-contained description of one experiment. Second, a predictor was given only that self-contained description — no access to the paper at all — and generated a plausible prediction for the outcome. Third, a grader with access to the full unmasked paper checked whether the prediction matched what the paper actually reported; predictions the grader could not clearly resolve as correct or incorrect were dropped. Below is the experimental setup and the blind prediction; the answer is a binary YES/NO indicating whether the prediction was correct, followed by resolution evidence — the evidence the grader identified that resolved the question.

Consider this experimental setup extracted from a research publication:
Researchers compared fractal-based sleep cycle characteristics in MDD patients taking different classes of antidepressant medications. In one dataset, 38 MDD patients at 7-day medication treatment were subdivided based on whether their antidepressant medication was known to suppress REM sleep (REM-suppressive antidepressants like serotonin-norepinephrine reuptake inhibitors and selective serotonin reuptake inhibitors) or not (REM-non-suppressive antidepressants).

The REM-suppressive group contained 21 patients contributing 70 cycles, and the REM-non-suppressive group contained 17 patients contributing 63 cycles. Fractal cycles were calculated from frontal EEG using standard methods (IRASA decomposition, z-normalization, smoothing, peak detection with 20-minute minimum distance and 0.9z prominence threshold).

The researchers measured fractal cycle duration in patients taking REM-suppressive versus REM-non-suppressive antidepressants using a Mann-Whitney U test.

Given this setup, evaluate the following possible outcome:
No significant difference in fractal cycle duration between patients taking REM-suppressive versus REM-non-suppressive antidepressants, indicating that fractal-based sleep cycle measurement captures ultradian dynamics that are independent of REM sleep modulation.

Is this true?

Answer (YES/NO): NO